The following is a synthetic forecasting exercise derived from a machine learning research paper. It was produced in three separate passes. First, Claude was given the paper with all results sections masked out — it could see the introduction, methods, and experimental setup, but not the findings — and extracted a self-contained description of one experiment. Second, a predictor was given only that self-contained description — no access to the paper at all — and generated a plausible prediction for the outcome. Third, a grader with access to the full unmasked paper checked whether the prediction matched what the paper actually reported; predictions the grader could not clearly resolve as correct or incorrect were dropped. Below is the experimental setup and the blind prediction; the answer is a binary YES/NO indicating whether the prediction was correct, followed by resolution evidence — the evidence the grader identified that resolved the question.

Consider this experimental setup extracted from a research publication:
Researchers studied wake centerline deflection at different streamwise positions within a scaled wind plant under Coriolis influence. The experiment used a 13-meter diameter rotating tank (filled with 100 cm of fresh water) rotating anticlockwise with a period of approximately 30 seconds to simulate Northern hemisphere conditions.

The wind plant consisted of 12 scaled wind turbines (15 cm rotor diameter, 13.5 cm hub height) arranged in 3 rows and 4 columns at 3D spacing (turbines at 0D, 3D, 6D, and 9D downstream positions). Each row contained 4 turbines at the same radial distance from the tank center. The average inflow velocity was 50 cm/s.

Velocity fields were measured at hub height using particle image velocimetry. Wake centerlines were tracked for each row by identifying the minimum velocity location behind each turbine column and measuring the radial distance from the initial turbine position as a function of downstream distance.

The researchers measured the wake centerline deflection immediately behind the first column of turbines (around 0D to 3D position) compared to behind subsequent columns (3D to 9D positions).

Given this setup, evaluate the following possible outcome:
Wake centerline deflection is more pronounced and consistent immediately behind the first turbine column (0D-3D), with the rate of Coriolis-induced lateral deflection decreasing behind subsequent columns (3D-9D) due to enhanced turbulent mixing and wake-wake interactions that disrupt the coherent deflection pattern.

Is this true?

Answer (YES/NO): NO